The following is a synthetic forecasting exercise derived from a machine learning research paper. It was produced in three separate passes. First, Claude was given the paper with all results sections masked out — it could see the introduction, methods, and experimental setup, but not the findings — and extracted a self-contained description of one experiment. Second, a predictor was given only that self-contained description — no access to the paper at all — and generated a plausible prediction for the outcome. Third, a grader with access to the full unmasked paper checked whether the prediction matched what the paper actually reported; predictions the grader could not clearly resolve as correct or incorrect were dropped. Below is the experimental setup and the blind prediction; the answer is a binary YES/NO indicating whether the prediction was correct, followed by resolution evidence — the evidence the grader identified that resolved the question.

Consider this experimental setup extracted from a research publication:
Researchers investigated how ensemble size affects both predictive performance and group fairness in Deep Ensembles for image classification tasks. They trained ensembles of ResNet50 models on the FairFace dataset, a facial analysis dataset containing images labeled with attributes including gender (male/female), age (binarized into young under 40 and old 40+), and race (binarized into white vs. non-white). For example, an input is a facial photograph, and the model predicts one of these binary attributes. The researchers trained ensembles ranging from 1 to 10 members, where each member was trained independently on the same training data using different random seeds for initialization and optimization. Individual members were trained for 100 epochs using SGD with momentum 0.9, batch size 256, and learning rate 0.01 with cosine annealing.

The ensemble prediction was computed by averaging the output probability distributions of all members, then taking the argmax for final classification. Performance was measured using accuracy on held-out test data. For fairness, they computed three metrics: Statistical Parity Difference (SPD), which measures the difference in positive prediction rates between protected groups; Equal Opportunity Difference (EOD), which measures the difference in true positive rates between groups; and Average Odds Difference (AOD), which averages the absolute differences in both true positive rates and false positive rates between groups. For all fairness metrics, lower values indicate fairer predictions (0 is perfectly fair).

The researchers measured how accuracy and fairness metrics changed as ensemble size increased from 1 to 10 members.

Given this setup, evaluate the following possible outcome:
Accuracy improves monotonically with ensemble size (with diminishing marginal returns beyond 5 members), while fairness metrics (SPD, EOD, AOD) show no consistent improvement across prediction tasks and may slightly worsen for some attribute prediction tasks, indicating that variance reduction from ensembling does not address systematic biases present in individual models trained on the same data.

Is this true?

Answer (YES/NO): NO